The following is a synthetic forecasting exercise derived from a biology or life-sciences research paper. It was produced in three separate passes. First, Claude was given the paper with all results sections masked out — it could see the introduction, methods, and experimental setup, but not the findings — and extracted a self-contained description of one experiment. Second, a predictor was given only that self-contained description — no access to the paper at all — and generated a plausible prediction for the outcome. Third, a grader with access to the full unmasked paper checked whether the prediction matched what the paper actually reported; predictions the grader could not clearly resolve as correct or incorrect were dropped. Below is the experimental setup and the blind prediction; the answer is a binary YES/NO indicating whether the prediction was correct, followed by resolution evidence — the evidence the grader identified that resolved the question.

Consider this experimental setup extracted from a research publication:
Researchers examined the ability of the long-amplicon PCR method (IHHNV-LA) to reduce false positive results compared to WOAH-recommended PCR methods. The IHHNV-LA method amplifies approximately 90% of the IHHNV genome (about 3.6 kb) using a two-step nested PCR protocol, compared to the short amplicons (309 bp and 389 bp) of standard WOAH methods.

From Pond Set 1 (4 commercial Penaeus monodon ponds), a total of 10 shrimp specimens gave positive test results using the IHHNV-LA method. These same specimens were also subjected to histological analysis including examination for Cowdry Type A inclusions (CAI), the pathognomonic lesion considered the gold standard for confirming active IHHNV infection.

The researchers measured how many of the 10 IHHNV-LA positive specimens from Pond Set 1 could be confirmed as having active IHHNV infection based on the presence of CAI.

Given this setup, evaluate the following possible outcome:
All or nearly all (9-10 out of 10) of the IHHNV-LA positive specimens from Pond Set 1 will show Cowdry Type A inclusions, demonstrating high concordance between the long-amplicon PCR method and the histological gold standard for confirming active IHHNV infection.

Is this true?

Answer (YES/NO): NO